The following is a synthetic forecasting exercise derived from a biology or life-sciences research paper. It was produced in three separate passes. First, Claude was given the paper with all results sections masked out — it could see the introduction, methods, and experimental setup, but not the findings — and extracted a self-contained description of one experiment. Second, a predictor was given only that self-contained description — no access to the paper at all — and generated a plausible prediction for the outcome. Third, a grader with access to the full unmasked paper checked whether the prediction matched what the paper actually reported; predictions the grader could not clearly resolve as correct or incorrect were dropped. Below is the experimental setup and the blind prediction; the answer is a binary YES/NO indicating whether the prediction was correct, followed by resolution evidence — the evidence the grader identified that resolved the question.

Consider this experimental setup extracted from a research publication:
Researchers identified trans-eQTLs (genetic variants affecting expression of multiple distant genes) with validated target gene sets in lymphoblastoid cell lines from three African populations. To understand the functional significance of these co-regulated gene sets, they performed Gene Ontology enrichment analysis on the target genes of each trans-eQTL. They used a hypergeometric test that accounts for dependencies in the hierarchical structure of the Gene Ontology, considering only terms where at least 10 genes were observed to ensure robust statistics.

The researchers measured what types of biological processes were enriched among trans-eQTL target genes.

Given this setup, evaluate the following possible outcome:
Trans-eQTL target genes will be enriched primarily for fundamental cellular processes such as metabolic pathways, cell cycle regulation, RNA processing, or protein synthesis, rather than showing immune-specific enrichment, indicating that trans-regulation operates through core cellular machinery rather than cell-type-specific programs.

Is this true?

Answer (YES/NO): YES